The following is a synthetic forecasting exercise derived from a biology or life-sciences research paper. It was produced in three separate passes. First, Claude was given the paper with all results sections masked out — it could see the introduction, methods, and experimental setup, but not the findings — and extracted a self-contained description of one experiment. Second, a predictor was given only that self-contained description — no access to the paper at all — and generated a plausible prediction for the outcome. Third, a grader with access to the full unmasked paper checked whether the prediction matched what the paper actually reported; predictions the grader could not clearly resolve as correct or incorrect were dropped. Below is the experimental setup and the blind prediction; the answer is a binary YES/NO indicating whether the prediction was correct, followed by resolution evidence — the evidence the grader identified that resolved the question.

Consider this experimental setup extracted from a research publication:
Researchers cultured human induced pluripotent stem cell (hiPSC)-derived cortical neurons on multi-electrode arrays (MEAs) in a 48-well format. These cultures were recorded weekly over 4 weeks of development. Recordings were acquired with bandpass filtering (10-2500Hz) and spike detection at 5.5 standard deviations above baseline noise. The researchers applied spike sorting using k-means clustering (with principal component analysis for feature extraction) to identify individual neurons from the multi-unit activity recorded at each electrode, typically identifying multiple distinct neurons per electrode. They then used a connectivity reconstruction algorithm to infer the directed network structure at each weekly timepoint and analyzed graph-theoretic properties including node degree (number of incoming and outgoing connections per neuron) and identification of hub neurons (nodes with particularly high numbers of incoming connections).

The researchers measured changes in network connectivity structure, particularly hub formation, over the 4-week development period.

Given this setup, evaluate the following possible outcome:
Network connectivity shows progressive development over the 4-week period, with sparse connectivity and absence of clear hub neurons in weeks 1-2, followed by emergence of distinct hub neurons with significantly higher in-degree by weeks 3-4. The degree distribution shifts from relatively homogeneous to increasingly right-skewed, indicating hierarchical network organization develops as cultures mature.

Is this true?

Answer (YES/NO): YES